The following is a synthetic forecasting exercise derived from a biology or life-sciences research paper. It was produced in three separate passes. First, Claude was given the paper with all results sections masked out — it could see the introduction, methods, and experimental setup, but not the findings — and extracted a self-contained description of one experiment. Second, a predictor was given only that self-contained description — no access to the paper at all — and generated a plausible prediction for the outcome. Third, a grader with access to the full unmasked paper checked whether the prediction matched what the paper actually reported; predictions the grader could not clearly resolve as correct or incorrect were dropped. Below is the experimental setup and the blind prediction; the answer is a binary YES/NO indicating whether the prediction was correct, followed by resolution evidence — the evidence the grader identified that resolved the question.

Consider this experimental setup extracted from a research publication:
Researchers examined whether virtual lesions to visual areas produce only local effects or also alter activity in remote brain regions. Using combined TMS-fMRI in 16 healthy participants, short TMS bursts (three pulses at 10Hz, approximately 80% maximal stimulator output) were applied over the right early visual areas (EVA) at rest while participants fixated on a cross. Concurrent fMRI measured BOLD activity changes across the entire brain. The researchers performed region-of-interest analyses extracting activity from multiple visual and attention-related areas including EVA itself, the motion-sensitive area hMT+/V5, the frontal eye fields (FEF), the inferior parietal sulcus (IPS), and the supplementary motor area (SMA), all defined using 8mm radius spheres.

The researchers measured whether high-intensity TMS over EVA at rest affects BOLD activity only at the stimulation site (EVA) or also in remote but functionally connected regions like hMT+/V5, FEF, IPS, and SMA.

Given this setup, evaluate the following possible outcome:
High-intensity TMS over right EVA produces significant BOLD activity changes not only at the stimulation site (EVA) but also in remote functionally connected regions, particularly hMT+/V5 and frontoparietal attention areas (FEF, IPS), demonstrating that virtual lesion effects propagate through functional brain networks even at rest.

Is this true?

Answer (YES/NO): NO